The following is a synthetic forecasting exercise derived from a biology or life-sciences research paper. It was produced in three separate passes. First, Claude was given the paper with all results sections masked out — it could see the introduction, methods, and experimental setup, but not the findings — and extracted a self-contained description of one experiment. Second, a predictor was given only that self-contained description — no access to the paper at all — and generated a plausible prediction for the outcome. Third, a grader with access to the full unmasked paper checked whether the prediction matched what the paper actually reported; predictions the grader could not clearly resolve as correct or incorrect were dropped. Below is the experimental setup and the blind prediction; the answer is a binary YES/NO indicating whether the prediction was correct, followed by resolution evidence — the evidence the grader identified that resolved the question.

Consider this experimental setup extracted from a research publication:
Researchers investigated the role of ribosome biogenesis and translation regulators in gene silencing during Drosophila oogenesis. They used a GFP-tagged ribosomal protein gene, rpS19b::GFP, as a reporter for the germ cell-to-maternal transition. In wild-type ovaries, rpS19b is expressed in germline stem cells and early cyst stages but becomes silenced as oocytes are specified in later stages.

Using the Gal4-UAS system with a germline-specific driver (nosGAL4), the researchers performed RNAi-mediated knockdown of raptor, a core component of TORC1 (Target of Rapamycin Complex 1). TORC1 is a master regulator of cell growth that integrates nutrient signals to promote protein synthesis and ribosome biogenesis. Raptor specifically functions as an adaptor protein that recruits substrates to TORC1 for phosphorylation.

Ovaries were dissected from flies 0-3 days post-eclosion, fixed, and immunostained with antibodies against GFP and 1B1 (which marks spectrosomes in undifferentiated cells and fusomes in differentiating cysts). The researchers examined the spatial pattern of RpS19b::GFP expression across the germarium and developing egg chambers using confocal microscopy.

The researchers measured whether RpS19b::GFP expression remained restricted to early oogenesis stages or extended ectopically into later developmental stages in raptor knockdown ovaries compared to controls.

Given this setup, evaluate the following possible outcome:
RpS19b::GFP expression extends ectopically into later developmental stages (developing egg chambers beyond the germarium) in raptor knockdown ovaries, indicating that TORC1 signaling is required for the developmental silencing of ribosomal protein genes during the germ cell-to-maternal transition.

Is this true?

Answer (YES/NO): YES